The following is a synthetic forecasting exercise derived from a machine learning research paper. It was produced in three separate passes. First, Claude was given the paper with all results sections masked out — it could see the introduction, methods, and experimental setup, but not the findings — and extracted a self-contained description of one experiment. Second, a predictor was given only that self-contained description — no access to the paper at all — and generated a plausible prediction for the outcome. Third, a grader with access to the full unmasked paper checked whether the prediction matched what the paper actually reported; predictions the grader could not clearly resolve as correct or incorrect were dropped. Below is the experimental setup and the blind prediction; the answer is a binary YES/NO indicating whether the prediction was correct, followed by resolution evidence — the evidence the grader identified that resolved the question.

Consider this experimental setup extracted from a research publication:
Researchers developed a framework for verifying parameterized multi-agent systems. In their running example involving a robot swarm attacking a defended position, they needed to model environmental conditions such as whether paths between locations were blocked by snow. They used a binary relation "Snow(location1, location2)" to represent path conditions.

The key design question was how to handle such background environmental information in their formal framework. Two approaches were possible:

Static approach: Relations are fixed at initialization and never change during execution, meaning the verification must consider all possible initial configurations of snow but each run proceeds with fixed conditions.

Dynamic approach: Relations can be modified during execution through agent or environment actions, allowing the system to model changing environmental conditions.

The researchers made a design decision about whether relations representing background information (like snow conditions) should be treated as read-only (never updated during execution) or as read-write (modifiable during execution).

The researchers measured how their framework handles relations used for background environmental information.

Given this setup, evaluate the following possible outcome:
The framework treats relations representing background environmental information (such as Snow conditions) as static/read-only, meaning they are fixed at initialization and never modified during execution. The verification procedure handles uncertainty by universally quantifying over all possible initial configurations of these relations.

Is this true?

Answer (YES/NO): YES